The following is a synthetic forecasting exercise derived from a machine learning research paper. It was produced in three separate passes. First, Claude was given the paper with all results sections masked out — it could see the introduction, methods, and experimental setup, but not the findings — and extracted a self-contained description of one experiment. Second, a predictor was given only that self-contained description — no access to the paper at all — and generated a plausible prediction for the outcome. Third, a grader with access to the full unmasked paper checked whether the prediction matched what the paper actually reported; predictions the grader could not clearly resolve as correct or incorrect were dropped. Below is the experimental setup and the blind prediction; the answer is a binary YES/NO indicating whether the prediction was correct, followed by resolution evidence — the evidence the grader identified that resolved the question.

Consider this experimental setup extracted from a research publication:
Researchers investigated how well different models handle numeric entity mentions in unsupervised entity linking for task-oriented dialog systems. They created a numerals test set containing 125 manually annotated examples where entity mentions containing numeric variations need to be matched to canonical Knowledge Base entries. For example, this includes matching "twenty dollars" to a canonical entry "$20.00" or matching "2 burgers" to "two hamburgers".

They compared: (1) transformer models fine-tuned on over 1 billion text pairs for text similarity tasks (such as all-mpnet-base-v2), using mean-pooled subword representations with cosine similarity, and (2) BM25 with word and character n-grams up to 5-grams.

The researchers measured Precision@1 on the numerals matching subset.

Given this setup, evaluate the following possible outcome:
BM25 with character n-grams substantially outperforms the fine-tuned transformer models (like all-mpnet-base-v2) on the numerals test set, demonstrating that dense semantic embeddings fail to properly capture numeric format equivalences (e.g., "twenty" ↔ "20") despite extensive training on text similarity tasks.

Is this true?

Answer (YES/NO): NO